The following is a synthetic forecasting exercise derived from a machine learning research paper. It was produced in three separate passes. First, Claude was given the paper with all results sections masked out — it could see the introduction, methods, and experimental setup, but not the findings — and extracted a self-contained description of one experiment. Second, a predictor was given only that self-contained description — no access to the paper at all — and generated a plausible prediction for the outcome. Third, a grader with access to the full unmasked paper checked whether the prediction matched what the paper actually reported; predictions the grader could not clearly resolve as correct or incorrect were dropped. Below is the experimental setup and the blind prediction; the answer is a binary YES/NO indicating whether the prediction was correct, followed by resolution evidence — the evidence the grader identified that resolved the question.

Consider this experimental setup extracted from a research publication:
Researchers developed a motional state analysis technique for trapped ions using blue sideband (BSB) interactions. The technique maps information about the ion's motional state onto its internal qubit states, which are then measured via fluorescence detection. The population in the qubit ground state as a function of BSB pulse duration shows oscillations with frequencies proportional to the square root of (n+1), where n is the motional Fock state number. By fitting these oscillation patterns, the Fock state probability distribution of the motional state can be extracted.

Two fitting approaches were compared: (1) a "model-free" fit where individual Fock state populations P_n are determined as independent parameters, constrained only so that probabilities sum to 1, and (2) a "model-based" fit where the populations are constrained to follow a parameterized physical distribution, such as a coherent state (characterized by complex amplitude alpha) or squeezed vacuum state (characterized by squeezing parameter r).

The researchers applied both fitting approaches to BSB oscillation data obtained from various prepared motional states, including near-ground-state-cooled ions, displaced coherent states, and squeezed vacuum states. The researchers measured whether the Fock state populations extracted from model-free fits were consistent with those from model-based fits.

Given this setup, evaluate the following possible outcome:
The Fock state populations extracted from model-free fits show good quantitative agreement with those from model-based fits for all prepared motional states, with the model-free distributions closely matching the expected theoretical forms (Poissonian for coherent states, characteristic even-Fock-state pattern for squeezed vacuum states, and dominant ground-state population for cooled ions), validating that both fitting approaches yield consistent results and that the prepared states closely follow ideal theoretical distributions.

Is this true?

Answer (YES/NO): YES